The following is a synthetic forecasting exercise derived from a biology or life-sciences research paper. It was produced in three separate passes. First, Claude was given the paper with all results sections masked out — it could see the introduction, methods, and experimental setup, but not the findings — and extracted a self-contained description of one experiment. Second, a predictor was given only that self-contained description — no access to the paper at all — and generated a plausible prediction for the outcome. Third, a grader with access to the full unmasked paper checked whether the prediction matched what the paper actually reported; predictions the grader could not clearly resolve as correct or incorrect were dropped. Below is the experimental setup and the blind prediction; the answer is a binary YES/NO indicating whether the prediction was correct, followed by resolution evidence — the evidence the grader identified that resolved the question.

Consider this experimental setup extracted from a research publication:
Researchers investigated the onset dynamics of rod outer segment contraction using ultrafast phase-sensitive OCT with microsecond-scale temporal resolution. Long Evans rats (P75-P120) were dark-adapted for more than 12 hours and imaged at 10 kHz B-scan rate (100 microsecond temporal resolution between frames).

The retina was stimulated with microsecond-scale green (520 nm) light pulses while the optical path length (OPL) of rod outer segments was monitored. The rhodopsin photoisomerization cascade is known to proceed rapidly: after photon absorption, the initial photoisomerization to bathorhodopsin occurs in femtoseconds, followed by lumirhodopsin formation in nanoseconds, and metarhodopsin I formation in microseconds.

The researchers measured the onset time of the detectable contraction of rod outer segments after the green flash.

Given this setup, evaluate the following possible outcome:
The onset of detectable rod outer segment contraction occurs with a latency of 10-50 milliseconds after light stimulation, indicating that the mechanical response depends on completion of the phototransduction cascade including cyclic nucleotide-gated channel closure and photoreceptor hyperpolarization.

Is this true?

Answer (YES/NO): NO